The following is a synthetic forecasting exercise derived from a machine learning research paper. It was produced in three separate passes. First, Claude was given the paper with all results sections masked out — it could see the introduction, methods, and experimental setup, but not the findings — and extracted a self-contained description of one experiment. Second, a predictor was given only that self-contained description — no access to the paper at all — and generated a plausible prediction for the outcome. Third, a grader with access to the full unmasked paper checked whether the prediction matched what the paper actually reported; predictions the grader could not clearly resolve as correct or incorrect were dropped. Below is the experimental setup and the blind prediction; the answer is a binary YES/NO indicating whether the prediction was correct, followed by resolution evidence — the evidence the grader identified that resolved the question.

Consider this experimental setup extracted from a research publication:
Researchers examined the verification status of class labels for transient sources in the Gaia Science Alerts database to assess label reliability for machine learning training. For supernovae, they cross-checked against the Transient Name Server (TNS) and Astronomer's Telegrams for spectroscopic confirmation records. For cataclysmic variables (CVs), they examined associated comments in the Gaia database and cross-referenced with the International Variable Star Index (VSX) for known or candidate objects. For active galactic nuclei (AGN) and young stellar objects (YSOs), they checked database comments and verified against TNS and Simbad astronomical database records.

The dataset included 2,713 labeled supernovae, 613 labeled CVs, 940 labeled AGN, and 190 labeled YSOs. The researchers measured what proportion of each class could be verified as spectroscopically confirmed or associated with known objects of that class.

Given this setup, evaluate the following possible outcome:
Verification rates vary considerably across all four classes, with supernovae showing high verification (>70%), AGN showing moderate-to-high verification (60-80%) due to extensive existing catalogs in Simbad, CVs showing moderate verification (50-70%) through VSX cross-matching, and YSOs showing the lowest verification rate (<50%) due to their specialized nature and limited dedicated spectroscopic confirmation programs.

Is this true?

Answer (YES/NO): NO